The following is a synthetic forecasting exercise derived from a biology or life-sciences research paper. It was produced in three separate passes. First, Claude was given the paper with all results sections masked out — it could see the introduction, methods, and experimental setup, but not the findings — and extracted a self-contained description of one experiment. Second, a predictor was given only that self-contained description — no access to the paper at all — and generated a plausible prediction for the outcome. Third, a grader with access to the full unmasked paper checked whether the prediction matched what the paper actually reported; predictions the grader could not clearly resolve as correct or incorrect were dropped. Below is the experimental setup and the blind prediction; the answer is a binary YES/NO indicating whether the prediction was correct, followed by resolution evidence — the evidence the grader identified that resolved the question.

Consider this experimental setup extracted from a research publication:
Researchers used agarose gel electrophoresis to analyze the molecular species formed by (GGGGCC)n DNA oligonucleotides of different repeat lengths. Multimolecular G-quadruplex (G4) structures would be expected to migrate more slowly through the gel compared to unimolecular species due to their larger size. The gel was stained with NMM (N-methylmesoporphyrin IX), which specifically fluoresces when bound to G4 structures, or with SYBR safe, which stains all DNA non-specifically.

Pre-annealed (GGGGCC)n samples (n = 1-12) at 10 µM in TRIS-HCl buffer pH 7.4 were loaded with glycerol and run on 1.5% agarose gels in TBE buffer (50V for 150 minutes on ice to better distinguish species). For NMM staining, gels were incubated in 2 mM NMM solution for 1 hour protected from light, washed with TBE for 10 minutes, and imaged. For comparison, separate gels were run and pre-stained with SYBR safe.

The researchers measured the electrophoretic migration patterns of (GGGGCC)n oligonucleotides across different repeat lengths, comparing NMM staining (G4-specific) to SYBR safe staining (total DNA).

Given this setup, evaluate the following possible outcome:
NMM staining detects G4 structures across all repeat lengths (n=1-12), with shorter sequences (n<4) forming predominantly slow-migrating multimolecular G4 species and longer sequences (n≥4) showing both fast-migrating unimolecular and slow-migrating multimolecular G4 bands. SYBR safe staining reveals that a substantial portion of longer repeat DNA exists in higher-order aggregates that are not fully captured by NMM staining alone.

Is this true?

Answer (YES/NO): NO